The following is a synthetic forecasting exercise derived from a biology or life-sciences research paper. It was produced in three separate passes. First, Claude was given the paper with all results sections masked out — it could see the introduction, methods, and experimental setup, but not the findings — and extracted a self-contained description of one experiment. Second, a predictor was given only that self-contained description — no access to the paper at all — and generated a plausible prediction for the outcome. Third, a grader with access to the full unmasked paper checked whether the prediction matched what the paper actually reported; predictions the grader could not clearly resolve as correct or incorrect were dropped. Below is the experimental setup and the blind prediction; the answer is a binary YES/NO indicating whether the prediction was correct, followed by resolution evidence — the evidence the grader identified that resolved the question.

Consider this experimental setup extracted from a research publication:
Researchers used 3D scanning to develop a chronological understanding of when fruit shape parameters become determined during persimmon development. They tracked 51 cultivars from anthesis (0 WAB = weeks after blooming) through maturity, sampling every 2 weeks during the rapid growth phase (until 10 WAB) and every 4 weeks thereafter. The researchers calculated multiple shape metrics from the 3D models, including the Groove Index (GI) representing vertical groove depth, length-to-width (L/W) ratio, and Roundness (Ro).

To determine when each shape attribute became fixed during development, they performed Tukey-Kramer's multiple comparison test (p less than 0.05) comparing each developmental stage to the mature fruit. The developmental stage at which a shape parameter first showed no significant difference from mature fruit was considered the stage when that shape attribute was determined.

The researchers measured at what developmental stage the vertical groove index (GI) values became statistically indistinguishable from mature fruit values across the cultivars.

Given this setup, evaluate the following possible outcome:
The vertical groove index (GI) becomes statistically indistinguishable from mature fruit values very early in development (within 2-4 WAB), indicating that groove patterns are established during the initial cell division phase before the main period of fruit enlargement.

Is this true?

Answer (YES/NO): NO